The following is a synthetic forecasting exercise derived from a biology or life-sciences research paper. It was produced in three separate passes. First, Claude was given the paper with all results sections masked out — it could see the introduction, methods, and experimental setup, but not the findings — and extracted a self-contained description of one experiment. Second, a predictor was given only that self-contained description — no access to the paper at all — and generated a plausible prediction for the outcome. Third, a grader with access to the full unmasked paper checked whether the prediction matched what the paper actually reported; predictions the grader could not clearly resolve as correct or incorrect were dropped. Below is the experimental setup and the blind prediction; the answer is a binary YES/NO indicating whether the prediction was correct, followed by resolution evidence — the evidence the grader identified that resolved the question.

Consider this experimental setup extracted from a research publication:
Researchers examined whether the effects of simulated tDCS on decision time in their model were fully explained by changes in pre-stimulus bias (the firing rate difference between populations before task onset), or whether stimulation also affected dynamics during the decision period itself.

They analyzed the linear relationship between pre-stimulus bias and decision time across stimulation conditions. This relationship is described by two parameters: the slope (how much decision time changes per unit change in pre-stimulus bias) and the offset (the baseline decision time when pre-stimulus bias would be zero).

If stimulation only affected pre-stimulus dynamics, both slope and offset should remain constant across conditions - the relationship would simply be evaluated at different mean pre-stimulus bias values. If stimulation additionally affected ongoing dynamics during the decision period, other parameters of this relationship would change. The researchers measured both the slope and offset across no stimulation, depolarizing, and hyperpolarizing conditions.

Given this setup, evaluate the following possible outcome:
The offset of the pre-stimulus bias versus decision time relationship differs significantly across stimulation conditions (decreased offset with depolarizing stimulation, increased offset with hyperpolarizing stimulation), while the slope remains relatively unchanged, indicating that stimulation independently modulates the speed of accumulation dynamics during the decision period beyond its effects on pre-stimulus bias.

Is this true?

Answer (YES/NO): YES